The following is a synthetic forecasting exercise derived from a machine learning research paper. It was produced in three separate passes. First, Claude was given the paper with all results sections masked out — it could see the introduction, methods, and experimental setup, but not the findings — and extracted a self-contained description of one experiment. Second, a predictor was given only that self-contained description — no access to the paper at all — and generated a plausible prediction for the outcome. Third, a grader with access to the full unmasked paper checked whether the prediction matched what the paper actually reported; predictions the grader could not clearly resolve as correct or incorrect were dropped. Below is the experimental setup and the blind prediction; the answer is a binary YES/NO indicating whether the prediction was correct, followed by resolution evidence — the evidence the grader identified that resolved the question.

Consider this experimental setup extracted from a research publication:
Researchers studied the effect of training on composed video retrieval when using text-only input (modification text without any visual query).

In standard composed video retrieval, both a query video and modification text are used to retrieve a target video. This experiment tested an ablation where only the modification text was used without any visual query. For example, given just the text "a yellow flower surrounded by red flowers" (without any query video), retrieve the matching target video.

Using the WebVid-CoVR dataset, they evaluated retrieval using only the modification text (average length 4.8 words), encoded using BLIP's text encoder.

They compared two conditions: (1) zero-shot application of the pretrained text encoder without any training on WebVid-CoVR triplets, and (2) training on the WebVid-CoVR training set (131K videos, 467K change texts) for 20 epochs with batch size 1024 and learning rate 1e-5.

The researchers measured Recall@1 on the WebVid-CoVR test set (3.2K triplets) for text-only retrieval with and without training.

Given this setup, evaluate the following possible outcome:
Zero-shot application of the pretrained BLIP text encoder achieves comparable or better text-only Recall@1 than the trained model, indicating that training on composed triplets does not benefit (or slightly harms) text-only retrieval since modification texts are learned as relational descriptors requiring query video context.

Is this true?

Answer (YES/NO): NO